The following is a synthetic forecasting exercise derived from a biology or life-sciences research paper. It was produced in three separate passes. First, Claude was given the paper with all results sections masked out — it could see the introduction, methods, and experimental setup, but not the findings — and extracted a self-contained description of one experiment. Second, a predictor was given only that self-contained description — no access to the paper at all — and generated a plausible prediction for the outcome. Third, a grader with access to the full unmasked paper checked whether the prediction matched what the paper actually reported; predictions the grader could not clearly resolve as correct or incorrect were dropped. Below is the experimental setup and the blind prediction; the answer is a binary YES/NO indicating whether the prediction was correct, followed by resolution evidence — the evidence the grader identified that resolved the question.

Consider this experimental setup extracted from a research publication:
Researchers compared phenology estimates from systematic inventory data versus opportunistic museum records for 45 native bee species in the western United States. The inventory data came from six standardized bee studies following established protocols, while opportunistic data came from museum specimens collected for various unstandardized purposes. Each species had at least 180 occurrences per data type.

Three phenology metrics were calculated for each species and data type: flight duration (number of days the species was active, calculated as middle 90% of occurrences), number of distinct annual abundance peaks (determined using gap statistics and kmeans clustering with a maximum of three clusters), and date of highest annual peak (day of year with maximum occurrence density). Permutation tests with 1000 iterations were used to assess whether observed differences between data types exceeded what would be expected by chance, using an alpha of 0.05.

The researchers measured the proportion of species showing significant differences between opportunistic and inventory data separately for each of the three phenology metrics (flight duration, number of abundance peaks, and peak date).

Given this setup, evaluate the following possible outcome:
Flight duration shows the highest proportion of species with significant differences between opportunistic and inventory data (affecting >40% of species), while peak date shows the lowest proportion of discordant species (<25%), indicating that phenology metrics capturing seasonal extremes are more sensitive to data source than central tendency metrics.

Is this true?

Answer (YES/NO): NO